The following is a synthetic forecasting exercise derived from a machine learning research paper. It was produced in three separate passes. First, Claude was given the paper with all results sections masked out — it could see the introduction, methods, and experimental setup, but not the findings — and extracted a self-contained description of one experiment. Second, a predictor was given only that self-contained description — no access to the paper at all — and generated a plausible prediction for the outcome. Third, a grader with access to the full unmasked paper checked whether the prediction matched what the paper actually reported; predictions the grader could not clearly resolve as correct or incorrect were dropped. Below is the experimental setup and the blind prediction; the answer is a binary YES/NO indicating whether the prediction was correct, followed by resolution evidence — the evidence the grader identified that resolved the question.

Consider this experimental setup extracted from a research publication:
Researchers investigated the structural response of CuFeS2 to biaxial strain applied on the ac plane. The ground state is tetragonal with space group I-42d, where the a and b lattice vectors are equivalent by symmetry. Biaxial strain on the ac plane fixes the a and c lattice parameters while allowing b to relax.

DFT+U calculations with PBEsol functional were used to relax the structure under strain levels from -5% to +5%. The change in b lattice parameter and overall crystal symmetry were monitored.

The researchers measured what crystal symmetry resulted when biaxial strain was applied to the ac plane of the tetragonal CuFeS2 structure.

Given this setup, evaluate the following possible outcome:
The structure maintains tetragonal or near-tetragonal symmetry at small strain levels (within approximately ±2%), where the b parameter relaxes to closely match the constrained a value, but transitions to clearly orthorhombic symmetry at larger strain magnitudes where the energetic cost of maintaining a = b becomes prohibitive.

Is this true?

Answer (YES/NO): NO